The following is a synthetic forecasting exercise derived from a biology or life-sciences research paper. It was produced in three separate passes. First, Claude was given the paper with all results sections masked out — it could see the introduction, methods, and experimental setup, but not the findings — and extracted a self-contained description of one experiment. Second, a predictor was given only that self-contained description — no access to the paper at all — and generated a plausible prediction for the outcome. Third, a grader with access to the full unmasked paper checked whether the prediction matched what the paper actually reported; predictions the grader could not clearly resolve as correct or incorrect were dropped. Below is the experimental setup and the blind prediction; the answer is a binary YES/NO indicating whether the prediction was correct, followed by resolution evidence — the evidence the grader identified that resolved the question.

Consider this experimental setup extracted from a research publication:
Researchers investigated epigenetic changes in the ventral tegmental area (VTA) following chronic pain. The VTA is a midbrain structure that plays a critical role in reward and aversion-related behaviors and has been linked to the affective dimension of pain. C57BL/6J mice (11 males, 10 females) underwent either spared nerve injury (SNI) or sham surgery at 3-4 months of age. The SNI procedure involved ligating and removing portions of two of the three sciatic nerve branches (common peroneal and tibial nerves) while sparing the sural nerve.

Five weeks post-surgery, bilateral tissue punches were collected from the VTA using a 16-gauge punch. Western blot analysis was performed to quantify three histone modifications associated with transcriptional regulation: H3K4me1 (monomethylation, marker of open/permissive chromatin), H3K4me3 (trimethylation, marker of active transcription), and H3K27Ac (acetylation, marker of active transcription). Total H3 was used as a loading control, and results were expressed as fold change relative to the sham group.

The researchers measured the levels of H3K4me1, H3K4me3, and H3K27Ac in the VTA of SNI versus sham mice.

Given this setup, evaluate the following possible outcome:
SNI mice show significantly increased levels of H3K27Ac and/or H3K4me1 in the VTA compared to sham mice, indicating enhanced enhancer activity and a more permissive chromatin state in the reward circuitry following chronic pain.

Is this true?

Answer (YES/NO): NO